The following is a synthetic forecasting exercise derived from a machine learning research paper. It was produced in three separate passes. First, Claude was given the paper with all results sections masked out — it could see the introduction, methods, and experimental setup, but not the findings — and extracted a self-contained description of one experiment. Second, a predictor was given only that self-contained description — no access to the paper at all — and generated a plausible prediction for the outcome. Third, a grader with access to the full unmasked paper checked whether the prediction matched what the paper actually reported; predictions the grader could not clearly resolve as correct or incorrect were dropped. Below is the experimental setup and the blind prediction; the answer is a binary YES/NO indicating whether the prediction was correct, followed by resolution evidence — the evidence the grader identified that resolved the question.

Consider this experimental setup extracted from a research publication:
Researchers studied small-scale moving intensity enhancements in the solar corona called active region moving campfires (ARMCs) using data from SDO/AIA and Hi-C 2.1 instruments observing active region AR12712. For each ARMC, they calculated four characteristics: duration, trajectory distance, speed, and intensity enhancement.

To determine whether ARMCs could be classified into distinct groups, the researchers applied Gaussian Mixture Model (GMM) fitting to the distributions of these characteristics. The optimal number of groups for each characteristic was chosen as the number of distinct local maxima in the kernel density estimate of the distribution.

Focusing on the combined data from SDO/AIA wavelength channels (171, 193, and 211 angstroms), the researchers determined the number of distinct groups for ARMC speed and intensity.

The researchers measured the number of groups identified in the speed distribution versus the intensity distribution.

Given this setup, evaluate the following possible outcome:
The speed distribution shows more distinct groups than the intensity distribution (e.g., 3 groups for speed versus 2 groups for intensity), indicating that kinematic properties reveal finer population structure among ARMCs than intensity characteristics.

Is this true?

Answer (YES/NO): NO